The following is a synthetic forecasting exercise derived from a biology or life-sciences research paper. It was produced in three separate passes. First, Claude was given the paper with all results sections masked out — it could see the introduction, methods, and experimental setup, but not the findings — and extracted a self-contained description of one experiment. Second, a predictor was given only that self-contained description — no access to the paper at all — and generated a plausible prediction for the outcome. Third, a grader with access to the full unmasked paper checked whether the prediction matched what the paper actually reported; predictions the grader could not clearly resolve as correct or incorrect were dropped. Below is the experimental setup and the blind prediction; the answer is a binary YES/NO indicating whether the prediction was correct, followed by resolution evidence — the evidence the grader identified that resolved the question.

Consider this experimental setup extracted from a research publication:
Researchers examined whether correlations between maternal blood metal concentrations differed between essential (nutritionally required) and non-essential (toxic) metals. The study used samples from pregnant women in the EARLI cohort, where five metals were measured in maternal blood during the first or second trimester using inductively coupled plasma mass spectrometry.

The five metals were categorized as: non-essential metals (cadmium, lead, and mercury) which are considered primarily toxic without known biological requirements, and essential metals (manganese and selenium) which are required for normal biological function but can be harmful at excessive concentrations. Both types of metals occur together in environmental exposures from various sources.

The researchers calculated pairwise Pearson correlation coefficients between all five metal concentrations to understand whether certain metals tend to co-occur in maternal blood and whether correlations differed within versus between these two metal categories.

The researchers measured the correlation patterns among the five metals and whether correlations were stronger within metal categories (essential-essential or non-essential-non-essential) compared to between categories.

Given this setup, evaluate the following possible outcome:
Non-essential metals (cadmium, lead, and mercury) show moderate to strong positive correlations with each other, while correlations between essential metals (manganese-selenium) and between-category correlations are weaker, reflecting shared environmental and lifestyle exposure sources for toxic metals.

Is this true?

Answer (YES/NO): NO